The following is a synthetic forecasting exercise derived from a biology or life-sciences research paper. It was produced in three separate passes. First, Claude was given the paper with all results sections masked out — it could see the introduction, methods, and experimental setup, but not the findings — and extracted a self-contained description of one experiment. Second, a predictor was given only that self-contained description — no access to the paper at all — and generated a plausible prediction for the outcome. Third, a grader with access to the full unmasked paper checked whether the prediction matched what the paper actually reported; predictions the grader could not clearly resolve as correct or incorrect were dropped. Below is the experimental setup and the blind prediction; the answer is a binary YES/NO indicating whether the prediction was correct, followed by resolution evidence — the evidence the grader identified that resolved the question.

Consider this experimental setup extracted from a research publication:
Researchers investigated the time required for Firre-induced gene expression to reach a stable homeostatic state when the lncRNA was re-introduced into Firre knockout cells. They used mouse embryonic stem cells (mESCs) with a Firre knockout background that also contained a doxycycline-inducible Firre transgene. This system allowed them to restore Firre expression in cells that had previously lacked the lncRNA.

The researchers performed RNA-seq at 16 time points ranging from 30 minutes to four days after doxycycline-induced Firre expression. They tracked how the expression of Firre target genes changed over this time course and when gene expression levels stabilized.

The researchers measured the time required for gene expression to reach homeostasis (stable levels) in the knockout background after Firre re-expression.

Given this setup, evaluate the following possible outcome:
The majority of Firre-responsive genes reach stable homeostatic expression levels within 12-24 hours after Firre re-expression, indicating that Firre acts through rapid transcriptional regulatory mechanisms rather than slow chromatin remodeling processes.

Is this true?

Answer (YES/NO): NO